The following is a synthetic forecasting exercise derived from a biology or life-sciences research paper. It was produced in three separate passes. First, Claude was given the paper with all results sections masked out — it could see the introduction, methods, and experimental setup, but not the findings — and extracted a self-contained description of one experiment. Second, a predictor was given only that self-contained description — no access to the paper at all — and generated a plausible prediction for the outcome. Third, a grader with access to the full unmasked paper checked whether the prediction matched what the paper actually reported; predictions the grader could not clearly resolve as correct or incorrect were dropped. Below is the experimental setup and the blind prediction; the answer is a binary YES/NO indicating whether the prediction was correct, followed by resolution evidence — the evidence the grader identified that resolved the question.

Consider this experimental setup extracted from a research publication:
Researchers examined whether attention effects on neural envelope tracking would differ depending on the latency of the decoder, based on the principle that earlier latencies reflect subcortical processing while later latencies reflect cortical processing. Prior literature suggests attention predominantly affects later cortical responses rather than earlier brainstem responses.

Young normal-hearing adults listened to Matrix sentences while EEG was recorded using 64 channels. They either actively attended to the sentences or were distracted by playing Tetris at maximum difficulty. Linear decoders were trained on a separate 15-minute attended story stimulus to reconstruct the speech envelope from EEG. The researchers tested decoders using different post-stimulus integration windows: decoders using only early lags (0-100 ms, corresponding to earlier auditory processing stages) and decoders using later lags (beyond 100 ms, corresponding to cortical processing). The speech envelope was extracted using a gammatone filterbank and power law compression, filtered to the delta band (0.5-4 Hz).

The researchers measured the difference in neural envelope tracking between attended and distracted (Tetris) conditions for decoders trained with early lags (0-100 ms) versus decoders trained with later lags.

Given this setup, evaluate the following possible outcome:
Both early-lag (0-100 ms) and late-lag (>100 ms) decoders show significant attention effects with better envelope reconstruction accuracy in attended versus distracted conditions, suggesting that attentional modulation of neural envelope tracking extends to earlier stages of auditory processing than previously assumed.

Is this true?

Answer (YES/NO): NO